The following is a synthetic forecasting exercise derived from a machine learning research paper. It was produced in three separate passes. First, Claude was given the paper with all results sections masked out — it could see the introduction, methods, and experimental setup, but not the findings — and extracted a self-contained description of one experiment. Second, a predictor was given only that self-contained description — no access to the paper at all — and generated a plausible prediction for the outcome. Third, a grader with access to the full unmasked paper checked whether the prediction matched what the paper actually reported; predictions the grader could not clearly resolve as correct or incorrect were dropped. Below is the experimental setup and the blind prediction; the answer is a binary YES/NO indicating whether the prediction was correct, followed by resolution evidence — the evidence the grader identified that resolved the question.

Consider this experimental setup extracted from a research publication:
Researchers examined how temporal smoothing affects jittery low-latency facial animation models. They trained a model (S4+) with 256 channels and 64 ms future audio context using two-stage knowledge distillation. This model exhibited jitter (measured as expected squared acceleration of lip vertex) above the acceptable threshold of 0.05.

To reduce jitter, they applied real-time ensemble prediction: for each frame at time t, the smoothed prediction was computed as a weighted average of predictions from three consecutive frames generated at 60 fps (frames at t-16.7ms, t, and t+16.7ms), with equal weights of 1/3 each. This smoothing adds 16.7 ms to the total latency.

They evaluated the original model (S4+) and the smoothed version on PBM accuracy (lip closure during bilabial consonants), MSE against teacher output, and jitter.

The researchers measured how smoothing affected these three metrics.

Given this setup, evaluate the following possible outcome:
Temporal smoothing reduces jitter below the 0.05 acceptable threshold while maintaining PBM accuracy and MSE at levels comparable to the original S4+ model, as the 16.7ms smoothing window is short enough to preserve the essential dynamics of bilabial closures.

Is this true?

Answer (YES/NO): NO